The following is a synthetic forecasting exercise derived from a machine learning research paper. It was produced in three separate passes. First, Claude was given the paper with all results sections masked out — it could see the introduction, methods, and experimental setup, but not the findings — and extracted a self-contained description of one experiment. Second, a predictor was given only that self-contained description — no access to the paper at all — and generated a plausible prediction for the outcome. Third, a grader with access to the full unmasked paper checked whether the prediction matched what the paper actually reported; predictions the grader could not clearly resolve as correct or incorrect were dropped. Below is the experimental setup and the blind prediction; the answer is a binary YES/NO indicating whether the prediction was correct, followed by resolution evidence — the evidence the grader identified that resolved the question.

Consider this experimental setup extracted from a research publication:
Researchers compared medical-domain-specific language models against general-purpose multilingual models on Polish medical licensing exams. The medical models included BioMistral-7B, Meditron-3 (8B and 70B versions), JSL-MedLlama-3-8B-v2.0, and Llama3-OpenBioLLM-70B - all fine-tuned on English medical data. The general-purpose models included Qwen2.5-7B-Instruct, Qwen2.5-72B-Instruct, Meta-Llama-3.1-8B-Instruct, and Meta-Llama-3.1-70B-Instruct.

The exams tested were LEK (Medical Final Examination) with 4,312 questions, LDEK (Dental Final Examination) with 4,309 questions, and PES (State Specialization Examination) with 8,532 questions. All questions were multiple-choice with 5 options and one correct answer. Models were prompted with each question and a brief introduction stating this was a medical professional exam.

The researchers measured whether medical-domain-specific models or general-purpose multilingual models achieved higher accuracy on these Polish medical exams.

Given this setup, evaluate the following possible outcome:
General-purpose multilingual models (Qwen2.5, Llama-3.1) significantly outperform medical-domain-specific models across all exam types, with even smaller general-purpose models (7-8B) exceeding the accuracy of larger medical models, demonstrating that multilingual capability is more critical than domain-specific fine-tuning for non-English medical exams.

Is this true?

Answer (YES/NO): NO